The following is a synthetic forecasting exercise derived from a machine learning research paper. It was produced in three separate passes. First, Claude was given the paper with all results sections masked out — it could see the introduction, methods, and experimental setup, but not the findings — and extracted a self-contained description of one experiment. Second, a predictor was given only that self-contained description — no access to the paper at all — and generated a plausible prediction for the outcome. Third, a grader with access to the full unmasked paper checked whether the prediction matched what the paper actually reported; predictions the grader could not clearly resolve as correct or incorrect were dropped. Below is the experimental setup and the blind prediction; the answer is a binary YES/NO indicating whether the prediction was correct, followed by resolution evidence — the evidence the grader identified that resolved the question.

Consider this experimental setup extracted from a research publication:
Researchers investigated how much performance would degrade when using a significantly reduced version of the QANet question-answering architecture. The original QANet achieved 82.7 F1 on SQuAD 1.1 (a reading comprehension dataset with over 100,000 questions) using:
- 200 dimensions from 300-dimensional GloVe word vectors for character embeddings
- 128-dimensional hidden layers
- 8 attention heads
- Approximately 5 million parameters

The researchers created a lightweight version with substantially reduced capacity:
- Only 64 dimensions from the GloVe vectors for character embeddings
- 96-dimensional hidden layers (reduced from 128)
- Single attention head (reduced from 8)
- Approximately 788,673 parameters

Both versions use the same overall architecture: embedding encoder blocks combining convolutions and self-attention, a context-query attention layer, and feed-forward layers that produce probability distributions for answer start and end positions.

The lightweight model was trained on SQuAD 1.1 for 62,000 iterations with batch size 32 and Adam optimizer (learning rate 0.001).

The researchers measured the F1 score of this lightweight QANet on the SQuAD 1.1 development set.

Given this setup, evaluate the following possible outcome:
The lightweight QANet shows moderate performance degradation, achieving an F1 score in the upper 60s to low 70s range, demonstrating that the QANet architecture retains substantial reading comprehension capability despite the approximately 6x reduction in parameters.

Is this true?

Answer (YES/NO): NO